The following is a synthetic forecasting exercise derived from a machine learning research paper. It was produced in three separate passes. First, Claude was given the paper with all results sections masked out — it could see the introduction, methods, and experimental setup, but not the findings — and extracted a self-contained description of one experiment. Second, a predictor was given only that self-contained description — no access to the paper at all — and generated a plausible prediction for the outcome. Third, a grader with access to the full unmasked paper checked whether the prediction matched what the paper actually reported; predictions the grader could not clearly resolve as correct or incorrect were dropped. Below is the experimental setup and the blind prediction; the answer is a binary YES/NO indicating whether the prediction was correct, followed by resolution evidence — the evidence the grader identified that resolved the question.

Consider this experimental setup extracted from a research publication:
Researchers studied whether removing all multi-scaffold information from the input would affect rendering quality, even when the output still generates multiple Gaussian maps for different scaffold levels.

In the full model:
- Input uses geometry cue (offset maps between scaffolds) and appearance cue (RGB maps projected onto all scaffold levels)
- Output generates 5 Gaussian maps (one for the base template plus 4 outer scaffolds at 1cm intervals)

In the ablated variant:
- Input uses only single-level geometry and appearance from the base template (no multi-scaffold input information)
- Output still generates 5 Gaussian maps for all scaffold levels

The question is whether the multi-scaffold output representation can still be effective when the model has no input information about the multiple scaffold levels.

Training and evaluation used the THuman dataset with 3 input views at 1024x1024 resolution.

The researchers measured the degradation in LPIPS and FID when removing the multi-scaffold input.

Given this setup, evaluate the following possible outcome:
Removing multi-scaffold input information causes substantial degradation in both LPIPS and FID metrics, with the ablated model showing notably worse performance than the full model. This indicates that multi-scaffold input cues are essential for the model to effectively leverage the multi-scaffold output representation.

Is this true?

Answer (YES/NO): NO